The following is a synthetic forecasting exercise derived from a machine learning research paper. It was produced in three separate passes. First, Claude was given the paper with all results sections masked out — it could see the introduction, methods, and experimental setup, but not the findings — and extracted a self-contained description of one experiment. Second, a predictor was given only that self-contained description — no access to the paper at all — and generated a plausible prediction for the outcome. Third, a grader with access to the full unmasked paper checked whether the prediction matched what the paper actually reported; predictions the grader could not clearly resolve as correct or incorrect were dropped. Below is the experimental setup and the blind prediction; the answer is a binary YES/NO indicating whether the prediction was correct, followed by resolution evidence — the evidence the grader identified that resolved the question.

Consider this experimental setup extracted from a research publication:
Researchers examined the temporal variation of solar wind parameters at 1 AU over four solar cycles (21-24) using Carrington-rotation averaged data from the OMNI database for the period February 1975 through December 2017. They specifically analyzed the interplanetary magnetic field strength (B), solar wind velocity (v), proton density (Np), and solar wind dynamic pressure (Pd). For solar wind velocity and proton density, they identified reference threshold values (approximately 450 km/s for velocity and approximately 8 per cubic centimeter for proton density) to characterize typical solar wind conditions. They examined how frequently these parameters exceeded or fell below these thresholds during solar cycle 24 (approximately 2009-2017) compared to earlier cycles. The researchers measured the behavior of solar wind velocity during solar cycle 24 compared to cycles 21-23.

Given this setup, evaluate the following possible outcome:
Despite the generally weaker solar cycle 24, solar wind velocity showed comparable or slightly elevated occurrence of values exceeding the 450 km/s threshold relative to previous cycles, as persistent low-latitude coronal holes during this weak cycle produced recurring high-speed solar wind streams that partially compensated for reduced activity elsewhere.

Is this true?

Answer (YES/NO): NO